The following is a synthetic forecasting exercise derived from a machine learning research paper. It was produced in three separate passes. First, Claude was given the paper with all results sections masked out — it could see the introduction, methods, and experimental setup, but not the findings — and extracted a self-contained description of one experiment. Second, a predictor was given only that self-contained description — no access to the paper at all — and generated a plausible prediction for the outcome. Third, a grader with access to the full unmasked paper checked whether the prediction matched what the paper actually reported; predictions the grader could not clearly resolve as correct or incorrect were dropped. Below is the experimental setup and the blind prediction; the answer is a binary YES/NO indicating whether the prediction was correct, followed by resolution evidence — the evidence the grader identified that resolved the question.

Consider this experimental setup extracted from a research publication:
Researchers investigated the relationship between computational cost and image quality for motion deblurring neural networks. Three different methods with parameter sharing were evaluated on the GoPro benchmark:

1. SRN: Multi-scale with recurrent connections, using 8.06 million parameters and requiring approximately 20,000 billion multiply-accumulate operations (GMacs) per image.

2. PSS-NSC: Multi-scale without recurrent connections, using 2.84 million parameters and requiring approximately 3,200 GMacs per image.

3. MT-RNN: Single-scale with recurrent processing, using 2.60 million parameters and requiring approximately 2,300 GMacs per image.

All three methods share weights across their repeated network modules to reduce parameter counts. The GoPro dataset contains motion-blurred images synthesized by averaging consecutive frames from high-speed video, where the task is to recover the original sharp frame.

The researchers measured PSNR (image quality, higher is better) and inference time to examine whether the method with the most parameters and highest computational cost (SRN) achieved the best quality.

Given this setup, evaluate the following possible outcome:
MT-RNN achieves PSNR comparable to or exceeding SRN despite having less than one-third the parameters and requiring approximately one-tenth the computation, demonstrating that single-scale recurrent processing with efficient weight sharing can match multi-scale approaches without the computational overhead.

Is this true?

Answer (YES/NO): YES